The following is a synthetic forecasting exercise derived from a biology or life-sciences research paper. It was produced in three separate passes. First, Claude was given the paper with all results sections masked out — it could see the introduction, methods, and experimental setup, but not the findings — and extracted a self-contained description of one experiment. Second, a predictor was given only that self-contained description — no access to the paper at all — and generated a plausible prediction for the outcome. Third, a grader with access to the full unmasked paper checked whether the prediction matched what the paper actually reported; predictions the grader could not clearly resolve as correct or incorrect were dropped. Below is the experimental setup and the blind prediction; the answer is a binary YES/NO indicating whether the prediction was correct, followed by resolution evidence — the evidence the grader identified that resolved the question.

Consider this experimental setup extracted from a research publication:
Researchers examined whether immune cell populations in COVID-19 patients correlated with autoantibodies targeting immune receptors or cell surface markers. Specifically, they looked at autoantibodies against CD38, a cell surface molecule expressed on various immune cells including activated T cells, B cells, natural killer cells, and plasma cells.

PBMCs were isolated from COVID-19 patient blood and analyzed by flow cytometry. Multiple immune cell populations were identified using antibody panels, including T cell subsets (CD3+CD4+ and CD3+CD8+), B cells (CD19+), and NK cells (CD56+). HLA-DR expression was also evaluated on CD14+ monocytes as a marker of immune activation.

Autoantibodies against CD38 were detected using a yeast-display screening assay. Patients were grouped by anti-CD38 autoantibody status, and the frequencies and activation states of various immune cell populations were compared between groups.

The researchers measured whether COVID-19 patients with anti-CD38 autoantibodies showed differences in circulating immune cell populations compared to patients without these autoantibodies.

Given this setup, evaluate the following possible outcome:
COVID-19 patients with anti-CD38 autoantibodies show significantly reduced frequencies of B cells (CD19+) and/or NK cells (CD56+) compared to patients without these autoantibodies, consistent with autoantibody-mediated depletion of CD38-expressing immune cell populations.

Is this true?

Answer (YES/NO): YES